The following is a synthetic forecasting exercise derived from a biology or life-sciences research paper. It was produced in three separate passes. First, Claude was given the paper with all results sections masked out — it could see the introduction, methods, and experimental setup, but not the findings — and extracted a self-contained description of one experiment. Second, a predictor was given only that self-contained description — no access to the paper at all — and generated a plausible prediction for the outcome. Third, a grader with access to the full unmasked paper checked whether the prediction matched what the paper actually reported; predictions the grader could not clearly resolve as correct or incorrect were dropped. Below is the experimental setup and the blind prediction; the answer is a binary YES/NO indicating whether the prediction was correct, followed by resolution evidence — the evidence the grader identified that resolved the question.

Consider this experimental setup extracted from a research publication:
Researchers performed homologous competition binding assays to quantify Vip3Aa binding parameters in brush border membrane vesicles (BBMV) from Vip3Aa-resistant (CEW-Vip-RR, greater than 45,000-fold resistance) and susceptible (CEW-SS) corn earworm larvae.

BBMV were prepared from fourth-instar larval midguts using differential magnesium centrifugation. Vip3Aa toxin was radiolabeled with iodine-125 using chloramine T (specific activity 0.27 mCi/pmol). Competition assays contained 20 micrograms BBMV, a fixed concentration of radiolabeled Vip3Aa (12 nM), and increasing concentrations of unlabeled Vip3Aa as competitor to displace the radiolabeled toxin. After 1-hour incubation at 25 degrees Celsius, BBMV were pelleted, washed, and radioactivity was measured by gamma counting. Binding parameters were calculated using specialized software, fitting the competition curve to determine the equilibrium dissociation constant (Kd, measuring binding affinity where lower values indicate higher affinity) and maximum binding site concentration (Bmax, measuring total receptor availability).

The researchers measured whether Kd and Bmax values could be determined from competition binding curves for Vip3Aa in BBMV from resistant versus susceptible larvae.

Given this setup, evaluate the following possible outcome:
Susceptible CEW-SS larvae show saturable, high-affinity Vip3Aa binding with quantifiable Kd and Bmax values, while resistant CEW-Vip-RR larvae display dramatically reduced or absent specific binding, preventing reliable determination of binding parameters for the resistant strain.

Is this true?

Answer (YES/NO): NO